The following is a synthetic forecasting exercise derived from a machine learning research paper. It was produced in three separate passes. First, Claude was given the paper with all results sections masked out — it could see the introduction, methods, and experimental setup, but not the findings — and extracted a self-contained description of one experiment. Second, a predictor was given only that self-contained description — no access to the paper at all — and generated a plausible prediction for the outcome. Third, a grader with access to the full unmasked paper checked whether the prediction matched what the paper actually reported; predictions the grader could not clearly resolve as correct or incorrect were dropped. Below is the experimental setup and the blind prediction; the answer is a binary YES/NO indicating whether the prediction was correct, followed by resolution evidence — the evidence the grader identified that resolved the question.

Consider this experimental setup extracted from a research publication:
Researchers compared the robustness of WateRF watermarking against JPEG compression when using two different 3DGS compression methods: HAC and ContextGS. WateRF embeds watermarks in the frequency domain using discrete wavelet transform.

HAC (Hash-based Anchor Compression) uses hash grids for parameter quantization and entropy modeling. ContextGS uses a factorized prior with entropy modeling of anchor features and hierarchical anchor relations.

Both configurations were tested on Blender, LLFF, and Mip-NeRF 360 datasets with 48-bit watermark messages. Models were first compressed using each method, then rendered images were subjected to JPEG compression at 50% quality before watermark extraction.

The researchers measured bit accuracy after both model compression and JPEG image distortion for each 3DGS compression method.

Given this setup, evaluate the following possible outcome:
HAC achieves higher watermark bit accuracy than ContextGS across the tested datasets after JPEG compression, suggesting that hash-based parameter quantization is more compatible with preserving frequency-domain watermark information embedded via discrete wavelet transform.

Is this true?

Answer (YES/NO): NO